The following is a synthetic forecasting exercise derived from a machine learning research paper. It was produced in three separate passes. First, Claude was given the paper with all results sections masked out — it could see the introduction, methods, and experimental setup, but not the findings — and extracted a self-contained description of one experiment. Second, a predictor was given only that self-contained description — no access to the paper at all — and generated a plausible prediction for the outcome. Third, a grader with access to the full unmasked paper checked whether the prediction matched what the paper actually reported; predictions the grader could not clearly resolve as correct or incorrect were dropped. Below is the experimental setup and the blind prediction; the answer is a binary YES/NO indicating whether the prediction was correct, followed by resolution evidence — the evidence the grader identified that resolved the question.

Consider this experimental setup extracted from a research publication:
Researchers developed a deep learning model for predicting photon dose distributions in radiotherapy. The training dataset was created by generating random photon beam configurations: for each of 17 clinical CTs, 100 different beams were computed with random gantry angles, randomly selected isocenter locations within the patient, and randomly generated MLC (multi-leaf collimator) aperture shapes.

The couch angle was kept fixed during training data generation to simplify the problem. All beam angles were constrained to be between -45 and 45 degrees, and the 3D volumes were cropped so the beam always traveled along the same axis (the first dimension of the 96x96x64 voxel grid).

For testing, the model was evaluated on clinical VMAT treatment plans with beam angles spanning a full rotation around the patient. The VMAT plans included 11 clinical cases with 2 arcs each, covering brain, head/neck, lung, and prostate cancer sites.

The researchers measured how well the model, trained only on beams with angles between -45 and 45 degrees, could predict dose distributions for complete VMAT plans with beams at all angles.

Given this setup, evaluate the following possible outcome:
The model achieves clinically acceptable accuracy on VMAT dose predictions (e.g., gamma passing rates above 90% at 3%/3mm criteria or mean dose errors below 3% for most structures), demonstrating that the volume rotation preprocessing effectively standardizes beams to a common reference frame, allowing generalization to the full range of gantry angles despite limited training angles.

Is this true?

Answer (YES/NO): YES